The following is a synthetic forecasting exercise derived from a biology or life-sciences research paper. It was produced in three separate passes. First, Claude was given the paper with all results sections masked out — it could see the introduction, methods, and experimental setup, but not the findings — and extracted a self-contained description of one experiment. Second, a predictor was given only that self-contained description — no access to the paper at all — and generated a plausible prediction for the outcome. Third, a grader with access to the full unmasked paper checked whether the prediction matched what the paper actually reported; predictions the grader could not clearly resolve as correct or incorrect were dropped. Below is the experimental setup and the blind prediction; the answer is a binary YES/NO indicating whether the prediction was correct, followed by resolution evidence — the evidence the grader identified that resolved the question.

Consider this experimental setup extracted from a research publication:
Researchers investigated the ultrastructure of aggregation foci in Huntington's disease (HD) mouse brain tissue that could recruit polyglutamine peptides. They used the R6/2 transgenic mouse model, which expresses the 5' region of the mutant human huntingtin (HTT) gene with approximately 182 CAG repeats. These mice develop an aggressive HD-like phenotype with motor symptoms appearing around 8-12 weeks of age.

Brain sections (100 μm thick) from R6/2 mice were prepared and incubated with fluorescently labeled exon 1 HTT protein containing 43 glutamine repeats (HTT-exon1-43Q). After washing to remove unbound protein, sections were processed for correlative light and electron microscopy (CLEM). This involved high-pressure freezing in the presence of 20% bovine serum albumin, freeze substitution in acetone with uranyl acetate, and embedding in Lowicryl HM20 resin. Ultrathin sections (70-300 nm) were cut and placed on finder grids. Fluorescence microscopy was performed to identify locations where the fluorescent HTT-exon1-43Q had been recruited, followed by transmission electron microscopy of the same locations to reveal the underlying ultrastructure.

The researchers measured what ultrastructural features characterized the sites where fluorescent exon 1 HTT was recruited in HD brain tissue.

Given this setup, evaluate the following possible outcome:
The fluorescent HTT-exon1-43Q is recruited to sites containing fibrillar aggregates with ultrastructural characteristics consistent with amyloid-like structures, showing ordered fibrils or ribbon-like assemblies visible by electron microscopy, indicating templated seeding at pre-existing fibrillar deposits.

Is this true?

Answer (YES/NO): NO